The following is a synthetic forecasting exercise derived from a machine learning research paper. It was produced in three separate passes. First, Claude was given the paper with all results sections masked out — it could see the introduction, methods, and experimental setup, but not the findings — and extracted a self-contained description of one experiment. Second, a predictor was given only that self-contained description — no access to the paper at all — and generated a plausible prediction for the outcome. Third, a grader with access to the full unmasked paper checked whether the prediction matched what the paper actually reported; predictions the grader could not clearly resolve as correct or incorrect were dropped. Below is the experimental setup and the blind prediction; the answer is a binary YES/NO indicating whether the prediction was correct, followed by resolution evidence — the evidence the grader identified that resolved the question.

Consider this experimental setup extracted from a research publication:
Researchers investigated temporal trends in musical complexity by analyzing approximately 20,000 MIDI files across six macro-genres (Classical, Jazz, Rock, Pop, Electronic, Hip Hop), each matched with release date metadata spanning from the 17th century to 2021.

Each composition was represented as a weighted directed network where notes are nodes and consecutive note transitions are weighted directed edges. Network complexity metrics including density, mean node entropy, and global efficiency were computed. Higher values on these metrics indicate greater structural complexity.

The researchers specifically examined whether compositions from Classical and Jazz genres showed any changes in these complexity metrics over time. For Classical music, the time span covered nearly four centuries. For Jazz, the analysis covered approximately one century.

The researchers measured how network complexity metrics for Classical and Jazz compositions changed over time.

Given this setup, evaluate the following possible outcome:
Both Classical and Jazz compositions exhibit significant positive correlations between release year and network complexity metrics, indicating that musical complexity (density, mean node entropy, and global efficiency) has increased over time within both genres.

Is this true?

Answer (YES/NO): NO